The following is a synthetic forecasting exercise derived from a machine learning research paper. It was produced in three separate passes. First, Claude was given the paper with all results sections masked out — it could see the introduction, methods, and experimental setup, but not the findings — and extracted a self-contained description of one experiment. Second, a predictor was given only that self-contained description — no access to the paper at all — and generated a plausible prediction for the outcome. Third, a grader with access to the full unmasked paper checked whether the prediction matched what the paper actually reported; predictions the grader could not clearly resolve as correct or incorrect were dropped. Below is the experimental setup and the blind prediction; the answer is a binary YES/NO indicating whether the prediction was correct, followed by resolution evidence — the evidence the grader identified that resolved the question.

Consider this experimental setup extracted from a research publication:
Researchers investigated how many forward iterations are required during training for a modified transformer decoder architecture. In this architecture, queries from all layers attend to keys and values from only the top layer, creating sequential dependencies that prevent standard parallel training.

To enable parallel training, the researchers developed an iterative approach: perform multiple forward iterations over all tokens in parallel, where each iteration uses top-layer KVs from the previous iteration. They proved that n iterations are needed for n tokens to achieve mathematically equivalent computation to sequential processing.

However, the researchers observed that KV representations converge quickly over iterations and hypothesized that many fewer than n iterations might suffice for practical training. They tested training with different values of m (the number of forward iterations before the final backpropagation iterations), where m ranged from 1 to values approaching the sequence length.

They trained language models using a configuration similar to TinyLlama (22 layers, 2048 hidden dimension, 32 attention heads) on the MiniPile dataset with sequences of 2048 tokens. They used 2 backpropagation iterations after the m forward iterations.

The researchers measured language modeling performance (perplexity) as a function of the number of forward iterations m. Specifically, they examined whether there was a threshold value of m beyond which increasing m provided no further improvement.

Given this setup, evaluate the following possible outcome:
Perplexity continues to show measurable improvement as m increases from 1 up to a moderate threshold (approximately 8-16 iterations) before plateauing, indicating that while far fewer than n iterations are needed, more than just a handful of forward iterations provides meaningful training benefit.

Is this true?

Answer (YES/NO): NO